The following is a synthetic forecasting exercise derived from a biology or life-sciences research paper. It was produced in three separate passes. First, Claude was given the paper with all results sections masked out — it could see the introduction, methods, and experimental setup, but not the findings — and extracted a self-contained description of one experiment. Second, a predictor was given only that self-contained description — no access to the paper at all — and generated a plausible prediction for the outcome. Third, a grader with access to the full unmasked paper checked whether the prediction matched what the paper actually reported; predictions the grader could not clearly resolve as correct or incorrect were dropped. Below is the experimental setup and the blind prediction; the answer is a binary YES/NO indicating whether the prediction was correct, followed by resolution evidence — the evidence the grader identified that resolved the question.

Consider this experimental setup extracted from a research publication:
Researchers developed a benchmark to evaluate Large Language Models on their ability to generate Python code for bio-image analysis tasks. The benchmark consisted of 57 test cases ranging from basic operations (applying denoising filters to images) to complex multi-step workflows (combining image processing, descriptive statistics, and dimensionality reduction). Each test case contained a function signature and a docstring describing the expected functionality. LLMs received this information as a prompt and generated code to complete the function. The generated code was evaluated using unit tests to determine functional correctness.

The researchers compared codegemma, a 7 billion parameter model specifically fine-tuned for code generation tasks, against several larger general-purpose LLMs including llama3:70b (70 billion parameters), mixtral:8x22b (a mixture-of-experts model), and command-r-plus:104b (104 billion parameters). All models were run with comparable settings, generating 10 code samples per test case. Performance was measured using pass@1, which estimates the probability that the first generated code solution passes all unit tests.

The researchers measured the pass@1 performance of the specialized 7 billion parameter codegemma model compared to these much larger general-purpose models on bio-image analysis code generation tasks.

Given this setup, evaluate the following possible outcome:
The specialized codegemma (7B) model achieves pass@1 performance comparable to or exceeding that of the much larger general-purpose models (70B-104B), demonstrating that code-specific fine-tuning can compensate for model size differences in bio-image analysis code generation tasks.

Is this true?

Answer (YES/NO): YES